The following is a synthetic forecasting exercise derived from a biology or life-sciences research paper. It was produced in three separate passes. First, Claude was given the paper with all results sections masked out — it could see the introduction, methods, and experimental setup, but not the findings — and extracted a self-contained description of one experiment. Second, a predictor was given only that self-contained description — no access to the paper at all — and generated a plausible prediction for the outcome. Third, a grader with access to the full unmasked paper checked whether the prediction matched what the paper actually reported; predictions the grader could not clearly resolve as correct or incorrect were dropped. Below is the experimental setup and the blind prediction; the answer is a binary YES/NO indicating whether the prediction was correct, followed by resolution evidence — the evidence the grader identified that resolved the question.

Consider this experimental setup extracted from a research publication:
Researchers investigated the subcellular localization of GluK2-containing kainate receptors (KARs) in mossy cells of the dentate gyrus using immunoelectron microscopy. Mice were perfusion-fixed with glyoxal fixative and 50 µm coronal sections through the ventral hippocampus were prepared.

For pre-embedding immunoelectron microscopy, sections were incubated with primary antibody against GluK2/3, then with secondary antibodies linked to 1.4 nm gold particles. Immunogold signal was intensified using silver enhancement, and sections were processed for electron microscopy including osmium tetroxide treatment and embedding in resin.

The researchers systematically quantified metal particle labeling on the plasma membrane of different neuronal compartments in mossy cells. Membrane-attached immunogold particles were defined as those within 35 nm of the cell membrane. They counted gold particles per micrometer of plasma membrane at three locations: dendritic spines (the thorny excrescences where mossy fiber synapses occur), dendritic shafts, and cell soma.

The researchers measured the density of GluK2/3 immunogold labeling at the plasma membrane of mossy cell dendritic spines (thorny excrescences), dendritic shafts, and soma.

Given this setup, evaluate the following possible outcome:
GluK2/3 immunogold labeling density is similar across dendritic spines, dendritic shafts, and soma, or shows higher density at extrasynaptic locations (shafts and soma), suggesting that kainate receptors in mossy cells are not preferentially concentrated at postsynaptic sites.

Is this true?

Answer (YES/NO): YES